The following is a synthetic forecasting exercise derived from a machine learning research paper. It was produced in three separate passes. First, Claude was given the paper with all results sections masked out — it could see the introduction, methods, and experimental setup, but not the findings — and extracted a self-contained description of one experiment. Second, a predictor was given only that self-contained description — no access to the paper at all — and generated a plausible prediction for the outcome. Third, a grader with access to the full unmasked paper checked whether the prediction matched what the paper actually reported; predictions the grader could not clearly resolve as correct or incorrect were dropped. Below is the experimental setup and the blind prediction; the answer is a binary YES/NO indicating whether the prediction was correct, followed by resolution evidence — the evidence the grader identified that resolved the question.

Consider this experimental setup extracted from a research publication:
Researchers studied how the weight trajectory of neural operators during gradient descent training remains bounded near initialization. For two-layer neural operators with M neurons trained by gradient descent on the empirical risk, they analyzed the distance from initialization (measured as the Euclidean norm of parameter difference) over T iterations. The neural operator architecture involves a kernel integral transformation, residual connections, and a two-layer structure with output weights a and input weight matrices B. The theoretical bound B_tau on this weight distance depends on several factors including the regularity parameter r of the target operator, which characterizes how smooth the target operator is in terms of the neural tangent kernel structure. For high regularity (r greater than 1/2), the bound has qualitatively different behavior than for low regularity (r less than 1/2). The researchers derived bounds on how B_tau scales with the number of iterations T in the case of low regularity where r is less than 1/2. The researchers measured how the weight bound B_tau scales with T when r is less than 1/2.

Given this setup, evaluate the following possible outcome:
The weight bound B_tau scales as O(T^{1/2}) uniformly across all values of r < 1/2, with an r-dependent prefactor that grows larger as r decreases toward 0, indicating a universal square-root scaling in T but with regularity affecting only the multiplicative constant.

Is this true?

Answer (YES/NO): NO